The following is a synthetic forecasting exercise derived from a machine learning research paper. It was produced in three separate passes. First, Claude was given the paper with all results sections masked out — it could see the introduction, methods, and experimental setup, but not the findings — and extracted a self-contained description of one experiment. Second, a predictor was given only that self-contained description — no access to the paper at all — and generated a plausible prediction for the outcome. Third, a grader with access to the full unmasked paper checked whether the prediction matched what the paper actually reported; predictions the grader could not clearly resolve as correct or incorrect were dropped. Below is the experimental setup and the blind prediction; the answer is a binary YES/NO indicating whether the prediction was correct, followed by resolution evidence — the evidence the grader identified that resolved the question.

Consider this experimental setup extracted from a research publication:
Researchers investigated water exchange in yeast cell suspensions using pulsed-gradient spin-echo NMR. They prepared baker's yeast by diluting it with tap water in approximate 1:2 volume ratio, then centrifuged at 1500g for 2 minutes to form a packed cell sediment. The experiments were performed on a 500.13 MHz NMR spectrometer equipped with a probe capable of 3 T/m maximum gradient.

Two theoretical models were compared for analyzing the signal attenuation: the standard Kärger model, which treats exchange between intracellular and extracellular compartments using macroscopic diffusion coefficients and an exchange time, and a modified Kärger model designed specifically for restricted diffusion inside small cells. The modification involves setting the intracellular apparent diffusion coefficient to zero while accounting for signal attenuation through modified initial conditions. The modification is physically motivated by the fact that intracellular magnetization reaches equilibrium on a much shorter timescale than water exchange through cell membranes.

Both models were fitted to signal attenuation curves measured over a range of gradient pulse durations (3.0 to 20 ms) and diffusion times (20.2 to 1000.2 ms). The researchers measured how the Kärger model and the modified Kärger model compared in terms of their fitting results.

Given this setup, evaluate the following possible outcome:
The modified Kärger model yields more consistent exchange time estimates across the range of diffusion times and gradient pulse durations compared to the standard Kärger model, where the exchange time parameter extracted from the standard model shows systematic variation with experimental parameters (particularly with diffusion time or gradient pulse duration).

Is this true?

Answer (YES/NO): NO